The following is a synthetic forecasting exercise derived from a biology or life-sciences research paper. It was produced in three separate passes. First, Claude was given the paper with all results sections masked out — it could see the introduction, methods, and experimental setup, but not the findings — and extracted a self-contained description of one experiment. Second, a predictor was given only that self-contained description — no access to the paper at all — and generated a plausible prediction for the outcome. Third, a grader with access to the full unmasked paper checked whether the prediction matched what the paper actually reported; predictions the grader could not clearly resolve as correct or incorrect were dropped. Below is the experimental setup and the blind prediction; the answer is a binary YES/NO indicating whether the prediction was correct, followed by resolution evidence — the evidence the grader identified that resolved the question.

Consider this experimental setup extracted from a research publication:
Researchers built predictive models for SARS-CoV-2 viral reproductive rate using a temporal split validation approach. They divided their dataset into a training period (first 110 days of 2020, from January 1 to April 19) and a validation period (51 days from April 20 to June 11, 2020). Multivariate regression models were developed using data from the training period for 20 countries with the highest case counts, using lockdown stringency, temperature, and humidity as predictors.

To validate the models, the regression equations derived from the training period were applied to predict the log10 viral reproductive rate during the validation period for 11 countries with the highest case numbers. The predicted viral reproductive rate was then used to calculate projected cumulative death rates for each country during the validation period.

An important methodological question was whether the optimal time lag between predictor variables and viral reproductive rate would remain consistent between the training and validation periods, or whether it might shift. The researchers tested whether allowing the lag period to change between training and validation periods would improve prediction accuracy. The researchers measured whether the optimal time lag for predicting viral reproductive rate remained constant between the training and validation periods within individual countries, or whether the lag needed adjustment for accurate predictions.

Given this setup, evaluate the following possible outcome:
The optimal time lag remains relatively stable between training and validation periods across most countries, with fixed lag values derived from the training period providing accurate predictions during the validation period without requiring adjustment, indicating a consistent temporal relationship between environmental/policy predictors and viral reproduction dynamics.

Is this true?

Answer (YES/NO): NO